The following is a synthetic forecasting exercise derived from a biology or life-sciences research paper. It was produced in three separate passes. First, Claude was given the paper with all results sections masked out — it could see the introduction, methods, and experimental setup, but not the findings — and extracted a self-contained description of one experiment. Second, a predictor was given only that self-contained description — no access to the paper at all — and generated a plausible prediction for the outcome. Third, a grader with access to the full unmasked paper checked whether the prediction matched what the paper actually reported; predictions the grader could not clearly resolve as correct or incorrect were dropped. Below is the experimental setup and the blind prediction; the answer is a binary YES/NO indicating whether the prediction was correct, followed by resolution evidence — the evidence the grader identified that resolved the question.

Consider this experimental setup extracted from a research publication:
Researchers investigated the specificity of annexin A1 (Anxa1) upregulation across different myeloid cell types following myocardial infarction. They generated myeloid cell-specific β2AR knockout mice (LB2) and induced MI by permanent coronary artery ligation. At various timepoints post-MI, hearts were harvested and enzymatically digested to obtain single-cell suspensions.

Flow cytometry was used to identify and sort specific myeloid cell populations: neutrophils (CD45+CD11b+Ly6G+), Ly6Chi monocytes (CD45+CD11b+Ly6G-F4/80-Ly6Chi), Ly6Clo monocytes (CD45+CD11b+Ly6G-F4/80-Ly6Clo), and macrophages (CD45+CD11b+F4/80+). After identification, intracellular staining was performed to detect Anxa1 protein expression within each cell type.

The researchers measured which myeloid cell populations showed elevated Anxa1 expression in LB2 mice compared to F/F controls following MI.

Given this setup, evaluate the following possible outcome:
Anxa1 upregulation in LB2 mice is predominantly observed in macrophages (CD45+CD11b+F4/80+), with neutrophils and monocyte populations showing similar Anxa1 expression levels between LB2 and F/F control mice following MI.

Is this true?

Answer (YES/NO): NO